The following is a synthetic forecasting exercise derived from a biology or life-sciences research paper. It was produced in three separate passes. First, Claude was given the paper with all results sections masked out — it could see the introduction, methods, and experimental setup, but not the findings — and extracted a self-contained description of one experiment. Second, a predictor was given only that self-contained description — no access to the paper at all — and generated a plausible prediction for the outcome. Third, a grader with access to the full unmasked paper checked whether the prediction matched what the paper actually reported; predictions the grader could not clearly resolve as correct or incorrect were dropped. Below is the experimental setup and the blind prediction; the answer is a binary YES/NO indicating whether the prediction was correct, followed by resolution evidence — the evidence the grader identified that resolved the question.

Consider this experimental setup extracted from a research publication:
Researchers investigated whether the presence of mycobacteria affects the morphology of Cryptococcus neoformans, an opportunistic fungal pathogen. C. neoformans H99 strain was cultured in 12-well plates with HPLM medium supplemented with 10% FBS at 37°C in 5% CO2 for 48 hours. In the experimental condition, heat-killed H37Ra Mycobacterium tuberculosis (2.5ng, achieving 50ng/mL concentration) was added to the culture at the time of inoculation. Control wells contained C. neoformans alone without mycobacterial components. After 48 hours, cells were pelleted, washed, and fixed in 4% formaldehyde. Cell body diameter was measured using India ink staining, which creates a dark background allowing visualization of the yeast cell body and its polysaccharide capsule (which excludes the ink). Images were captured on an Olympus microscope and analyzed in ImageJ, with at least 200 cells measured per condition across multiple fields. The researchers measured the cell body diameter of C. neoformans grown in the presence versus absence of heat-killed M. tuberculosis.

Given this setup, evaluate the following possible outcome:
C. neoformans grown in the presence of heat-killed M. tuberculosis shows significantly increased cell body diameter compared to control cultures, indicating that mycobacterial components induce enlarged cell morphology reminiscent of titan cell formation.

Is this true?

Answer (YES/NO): YES